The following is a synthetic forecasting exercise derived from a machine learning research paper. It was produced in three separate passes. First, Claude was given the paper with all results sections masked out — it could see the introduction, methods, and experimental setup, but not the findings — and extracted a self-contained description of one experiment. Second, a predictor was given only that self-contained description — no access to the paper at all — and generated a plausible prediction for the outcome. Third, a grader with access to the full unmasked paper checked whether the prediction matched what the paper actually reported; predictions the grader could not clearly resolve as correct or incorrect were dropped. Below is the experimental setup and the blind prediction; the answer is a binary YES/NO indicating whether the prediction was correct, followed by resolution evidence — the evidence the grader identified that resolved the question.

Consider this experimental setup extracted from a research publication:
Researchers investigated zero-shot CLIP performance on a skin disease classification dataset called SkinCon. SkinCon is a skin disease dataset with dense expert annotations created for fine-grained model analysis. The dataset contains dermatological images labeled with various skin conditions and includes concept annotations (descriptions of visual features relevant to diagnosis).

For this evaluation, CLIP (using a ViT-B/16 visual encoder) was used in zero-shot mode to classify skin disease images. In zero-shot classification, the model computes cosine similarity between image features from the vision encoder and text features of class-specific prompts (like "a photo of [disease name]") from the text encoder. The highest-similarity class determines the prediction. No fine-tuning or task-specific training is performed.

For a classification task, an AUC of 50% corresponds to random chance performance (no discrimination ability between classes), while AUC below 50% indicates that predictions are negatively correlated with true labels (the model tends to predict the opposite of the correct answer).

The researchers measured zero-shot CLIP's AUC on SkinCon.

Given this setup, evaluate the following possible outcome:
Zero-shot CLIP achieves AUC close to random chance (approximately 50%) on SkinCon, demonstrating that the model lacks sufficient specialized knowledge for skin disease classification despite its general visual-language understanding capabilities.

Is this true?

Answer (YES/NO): NO